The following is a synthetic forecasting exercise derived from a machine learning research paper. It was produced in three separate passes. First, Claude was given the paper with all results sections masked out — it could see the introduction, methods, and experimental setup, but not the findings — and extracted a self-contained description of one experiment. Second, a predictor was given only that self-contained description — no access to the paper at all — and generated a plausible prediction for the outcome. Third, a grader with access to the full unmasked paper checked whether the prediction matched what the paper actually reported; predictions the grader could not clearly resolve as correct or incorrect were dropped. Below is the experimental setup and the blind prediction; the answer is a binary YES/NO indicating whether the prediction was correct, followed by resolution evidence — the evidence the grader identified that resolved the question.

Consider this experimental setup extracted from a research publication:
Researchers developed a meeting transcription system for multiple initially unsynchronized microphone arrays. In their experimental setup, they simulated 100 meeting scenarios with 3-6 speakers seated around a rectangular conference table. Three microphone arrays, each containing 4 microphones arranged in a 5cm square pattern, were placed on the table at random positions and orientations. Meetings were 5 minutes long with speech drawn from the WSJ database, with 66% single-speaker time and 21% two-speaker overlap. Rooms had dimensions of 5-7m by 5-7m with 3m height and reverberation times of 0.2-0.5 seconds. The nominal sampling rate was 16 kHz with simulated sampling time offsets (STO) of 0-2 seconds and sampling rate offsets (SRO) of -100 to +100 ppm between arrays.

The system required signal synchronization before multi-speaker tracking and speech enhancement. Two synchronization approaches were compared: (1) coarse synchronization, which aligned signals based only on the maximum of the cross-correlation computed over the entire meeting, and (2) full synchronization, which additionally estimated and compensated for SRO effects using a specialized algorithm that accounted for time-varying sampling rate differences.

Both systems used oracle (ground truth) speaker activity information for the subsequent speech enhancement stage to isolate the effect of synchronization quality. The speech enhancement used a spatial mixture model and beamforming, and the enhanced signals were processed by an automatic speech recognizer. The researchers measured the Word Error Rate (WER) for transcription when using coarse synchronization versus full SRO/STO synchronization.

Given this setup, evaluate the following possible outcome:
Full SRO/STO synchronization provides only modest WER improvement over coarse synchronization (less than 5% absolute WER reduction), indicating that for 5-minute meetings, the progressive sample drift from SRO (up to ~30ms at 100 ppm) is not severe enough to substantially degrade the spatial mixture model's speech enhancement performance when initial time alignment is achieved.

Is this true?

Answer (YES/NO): NO